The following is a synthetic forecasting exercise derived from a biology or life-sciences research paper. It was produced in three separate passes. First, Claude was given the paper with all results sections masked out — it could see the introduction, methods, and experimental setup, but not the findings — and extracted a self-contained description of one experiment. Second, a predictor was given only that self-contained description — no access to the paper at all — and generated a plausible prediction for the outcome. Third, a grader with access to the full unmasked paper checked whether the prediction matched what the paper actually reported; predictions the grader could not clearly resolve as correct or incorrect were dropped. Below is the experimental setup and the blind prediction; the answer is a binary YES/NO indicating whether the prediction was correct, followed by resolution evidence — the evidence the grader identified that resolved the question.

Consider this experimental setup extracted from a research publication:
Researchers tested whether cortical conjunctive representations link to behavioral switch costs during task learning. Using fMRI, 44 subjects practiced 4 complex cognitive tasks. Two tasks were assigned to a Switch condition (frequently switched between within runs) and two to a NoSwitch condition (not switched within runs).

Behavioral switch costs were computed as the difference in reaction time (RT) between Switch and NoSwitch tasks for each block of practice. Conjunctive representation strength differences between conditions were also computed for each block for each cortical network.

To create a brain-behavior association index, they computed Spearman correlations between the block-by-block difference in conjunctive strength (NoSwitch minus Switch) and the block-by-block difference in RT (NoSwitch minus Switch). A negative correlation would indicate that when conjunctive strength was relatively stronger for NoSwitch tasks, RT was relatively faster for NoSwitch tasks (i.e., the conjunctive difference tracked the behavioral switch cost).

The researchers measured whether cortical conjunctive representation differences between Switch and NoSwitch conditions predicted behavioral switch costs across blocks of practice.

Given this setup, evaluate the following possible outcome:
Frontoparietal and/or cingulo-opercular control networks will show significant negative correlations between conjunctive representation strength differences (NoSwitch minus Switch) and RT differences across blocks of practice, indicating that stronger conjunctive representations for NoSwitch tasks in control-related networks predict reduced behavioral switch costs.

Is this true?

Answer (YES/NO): YES